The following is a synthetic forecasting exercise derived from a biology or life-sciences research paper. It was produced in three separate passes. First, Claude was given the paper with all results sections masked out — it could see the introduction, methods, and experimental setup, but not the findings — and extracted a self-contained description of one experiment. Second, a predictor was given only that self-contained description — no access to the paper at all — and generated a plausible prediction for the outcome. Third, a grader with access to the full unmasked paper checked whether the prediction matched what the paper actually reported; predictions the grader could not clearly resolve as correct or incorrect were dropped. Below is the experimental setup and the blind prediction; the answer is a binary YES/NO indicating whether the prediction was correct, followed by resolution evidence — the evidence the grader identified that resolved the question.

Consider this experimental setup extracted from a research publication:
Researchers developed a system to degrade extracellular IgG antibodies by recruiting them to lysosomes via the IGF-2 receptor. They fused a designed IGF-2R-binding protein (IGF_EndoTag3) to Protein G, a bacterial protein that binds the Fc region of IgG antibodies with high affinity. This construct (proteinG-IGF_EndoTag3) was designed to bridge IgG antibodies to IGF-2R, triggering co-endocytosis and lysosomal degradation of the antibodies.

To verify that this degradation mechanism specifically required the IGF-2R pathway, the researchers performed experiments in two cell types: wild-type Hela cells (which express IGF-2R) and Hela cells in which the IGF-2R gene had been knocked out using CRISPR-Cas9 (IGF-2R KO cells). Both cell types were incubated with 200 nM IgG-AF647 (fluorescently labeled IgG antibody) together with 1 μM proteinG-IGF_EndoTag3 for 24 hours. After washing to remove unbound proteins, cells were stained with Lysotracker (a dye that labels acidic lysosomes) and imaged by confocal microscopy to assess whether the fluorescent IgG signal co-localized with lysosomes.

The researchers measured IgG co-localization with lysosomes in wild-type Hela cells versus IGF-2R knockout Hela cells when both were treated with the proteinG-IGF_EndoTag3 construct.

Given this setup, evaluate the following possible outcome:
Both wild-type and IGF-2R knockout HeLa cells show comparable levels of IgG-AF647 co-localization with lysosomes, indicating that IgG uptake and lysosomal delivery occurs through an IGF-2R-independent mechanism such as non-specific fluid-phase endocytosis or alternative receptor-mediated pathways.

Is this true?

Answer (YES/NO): NO